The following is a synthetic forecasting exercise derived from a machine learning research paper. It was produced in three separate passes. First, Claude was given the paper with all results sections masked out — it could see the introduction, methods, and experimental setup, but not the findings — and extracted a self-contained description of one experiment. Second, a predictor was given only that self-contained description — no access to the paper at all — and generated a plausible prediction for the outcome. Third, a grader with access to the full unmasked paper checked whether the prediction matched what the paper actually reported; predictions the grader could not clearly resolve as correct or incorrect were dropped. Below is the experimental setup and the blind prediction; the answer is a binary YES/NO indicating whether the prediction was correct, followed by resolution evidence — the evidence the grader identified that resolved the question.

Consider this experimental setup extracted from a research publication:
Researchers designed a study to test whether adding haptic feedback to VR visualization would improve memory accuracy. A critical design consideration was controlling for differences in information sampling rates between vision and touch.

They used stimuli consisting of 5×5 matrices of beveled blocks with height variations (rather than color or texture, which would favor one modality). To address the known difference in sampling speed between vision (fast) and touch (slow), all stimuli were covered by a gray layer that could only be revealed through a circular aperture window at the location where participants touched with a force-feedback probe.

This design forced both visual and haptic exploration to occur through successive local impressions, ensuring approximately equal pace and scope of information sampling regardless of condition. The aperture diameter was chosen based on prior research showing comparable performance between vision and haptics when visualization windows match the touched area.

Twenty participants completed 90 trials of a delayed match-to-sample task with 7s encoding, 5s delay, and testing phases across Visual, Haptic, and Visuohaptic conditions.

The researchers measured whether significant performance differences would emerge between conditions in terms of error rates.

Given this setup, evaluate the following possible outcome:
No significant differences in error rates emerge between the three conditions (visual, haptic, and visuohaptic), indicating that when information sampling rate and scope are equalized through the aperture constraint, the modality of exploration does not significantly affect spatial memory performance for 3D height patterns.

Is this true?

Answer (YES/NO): NO